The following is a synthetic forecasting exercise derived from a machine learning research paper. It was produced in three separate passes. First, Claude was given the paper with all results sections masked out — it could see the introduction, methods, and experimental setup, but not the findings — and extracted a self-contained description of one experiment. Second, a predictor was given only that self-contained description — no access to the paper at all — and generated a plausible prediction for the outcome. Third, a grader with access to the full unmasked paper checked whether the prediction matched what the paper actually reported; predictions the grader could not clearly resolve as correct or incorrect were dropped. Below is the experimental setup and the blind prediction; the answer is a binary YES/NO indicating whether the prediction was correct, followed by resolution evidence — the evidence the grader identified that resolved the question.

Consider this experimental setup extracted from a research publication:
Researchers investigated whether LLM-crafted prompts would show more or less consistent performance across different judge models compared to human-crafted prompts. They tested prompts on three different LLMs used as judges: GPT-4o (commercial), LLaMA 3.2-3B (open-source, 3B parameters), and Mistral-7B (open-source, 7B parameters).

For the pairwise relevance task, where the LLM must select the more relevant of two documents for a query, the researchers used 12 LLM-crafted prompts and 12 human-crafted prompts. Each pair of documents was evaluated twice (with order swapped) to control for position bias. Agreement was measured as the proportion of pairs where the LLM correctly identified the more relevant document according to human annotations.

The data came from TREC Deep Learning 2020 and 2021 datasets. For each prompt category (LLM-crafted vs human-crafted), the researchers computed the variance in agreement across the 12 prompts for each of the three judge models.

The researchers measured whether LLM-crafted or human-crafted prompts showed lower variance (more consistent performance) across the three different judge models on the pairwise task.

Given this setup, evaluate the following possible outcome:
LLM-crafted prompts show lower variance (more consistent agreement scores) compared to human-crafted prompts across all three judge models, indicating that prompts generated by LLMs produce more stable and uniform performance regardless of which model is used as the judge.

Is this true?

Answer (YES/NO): YES